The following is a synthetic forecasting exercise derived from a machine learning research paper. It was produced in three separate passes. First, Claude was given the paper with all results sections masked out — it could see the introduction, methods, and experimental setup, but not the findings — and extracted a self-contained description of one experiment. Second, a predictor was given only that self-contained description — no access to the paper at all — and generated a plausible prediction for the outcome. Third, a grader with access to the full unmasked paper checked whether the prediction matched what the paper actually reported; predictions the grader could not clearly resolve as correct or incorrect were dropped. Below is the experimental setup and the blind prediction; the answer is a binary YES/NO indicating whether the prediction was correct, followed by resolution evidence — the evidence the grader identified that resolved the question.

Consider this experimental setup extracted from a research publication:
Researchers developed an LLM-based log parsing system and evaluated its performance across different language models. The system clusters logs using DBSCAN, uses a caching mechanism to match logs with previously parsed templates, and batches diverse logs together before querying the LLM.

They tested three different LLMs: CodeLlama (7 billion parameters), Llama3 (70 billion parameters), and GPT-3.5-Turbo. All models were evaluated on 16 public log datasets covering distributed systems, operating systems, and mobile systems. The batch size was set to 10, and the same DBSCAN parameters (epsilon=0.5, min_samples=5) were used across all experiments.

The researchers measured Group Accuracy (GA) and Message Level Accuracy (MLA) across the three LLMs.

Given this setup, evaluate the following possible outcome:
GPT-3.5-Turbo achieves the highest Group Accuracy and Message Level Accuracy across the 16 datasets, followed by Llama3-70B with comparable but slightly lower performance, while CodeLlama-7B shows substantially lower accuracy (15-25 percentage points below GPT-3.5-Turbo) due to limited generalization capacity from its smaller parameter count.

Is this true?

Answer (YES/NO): NO